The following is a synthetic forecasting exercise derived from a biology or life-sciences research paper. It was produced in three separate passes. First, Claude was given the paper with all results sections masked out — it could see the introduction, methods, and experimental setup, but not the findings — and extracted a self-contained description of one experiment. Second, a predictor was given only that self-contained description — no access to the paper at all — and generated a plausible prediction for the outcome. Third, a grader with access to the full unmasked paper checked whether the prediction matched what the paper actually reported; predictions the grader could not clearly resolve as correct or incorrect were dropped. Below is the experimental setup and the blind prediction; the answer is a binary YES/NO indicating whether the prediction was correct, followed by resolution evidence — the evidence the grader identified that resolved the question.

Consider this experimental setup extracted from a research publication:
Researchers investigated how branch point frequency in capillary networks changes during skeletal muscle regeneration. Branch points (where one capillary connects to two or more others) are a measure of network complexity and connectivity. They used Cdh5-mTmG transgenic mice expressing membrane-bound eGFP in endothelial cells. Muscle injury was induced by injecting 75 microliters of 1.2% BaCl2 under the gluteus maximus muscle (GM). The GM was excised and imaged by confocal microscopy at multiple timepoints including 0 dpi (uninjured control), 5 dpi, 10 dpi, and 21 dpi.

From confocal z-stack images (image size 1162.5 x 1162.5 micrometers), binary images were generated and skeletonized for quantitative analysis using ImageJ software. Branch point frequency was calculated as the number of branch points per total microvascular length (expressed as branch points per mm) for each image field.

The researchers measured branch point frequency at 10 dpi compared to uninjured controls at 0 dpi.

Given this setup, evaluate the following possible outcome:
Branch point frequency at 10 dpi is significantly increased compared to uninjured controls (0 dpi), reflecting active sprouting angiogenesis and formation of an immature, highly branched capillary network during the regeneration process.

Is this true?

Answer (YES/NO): NO